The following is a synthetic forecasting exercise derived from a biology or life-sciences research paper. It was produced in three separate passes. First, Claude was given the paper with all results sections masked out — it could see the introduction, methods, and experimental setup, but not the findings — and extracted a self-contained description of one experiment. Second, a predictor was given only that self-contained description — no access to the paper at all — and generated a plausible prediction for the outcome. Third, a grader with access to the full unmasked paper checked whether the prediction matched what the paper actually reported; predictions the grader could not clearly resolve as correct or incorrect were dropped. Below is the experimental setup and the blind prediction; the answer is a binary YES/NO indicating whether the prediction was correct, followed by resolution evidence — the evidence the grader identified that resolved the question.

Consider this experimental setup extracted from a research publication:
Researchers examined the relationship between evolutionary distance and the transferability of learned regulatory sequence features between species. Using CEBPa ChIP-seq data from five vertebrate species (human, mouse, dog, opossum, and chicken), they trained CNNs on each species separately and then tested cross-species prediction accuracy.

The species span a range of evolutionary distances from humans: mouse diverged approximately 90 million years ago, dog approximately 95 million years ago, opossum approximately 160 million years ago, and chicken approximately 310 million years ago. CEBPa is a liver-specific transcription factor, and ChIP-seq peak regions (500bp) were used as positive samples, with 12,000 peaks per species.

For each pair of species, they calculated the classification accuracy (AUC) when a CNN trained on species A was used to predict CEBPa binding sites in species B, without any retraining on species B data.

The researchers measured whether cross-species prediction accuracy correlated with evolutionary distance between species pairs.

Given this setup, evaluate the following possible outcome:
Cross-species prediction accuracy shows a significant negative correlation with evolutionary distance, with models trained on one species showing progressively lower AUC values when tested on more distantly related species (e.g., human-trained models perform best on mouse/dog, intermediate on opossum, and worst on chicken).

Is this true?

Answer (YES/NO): NO